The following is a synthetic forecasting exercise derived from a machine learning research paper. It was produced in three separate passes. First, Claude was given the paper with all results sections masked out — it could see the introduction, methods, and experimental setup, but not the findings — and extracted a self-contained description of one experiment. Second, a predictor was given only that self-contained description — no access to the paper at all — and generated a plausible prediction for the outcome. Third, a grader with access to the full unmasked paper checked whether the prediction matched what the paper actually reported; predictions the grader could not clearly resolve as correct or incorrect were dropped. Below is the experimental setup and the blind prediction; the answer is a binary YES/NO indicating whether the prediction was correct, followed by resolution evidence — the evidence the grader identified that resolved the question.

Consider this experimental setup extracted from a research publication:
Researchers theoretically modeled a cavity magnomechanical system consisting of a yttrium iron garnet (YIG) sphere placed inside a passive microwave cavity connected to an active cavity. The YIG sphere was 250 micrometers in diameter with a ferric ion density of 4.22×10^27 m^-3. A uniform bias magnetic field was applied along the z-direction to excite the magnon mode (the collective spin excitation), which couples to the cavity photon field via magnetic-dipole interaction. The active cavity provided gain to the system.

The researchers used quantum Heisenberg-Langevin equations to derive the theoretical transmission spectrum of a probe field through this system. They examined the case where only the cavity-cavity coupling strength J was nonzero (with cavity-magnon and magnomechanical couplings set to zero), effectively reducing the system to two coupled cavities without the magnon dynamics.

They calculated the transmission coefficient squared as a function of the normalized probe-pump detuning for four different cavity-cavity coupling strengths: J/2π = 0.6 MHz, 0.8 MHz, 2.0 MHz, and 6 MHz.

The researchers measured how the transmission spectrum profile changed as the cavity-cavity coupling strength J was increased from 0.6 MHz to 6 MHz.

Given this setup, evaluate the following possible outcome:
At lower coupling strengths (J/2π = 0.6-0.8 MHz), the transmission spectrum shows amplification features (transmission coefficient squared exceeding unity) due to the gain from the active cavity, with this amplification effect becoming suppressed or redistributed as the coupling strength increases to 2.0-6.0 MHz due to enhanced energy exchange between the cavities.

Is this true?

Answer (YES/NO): YES